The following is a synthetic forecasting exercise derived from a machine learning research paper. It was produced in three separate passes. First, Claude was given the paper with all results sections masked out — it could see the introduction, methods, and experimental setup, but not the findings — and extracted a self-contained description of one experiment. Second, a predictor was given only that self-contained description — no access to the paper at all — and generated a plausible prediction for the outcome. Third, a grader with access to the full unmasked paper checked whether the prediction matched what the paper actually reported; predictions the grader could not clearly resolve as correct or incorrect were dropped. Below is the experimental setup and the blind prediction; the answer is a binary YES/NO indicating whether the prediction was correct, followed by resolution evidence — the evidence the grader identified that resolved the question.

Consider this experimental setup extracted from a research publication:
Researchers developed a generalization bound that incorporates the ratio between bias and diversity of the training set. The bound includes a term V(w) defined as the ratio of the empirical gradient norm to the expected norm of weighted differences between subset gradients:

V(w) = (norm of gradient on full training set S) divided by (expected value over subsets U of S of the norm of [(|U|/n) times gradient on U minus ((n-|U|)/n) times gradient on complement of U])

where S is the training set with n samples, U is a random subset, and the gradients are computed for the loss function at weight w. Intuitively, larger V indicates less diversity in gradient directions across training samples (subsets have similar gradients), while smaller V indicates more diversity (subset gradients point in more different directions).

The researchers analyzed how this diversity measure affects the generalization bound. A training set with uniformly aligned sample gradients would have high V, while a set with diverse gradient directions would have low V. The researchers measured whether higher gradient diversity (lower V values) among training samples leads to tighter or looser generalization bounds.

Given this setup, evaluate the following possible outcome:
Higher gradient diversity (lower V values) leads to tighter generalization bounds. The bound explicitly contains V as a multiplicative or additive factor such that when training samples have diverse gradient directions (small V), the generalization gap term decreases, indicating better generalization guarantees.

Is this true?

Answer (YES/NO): YES